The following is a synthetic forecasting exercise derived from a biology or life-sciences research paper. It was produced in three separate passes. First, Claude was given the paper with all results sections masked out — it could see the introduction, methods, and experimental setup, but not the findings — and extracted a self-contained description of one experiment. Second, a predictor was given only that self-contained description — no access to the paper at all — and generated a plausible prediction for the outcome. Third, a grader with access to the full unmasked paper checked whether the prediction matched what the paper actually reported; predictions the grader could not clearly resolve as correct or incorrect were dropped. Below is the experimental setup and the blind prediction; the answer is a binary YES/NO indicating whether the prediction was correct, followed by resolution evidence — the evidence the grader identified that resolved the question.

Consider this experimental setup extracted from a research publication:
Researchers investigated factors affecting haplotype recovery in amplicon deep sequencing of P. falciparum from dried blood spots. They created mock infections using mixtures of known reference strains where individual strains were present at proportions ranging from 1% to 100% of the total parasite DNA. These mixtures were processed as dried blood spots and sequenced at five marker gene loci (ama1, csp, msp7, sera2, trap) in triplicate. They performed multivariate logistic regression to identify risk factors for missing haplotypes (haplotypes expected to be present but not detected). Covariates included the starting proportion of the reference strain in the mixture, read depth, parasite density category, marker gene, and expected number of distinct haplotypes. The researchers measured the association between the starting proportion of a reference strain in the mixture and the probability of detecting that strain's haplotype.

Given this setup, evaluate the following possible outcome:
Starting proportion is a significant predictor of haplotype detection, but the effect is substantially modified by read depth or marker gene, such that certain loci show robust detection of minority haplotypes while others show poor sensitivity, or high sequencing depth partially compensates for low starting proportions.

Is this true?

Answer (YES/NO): NO